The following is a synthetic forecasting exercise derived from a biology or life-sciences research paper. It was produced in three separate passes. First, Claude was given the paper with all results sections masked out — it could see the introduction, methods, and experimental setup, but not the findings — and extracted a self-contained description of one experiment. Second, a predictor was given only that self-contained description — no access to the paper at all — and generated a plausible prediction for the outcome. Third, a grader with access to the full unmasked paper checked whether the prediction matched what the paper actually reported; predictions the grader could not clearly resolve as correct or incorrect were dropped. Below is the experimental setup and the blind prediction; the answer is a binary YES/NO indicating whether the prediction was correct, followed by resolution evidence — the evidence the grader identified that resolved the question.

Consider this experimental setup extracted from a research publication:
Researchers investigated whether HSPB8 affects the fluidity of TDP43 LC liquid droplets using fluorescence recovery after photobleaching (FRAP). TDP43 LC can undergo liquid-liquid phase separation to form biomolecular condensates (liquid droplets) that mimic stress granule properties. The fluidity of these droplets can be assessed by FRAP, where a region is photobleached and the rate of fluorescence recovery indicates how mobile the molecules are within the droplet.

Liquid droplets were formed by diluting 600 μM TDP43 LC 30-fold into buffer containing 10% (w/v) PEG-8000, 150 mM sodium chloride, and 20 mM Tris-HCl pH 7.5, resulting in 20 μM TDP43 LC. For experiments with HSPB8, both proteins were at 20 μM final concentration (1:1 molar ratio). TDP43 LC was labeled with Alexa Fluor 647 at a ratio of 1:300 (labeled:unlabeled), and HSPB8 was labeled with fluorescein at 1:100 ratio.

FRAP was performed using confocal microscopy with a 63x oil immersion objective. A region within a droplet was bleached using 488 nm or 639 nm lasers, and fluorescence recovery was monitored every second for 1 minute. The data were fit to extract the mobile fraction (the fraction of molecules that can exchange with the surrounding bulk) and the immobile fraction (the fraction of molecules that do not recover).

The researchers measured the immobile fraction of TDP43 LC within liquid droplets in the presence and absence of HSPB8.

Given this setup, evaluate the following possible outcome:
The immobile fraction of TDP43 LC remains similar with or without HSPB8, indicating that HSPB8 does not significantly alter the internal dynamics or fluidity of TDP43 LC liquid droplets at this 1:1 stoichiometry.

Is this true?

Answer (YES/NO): NO